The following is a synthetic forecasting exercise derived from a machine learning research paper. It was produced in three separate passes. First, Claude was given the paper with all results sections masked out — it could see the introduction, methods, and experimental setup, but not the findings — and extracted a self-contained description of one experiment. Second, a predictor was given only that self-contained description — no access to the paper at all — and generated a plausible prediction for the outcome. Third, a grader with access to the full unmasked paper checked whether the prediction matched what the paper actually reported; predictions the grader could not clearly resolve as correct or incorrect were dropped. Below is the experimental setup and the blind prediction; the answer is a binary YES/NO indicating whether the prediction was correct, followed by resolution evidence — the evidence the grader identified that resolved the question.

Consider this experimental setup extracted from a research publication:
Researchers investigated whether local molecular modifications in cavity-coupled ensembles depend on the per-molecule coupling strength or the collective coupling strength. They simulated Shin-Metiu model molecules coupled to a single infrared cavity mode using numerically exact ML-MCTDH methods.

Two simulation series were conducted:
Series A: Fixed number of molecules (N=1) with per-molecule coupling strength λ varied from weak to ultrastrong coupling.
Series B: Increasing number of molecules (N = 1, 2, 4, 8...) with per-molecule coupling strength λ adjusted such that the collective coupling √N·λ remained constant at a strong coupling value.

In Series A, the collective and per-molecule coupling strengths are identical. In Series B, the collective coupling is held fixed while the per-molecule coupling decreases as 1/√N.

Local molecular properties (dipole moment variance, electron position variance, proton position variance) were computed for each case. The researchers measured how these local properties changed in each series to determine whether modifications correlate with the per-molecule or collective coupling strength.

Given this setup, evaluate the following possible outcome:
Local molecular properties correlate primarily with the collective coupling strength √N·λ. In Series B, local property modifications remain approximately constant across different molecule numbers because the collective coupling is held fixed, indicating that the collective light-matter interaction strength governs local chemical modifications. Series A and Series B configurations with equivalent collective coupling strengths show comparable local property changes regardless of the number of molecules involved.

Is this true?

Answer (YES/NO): NO